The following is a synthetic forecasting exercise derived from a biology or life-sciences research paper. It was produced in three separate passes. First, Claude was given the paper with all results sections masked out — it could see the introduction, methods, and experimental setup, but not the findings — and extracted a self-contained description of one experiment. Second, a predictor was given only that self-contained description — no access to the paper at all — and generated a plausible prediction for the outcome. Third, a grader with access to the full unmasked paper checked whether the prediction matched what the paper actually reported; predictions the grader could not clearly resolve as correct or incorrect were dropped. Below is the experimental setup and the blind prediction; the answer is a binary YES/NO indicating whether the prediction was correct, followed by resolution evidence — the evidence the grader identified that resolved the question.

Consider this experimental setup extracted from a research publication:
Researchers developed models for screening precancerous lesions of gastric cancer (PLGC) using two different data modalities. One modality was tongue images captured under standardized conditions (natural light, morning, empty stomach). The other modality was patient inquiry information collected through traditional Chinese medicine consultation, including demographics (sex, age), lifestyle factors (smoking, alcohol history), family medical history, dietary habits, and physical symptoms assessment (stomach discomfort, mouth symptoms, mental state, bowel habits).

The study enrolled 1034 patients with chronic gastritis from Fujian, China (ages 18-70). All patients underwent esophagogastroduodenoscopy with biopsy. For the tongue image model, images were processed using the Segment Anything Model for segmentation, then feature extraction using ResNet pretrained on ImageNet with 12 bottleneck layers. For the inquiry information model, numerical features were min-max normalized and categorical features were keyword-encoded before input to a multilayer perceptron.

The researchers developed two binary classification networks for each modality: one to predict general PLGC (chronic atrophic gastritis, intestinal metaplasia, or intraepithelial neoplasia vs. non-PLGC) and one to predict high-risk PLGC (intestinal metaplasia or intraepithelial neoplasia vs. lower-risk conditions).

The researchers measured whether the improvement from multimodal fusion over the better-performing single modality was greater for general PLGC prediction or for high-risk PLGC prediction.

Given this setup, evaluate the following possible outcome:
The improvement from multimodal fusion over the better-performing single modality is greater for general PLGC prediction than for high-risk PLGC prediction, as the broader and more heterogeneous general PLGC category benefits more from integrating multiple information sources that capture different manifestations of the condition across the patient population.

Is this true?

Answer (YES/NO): NO